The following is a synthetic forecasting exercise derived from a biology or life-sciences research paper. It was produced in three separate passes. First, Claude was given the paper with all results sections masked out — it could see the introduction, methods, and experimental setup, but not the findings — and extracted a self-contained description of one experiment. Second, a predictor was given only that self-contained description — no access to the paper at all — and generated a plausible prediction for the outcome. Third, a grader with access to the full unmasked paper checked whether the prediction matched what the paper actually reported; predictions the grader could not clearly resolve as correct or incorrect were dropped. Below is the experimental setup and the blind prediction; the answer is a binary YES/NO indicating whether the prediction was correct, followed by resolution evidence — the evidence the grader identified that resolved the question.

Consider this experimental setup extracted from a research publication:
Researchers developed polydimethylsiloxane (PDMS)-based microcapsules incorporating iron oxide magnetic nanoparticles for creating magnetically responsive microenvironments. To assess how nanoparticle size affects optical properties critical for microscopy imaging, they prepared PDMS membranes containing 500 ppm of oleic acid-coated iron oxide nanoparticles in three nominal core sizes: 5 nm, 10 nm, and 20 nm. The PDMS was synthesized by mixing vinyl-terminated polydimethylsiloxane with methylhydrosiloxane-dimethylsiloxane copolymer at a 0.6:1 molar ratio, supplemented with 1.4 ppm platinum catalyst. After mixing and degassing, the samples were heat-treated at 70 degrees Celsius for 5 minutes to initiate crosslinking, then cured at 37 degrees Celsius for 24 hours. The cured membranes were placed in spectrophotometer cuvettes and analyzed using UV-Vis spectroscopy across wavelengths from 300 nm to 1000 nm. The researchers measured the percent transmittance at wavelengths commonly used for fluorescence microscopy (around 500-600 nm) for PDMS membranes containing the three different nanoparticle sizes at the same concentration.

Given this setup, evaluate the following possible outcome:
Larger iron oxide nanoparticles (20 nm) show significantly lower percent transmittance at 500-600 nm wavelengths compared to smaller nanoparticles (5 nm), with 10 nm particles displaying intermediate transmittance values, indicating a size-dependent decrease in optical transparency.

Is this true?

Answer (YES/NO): YES